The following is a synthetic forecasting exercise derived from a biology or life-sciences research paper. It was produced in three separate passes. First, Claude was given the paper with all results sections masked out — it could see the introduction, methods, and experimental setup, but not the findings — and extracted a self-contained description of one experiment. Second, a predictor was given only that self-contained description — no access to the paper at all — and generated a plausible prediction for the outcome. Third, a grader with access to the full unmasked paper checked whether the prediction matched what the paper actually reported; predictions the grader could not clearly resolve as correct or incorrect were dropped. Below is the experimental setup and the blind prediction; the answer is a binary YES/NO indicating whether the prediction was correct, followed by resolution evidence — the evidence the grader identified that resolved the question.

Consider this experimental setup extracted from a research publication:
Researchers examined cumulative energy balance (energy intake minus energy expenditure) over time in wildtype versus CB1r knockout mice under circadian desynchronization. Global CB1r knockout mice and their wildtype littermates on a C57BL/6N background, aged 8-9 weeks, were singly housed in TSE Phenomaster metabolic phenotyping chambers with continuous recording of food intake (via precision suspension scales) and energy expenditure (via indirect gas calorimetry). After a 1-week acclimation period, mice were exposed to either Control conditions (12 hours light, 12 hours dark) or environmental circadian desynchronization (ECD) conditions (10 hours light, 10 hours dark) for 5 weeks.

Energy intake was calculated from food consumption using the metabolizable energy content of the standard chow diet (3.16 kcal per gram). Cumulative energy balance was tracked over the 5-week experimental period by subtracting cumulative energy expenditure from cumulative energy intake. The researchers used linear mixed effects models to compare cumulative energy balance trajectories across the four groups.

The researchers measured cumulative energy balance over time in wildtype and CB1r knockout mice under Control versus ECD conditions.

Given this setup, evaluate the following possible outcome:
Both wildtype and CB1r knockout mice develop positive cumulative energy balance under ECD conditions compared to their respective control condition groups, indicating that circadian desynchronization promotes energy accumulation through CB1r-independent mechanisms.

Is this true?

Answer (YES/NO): NO